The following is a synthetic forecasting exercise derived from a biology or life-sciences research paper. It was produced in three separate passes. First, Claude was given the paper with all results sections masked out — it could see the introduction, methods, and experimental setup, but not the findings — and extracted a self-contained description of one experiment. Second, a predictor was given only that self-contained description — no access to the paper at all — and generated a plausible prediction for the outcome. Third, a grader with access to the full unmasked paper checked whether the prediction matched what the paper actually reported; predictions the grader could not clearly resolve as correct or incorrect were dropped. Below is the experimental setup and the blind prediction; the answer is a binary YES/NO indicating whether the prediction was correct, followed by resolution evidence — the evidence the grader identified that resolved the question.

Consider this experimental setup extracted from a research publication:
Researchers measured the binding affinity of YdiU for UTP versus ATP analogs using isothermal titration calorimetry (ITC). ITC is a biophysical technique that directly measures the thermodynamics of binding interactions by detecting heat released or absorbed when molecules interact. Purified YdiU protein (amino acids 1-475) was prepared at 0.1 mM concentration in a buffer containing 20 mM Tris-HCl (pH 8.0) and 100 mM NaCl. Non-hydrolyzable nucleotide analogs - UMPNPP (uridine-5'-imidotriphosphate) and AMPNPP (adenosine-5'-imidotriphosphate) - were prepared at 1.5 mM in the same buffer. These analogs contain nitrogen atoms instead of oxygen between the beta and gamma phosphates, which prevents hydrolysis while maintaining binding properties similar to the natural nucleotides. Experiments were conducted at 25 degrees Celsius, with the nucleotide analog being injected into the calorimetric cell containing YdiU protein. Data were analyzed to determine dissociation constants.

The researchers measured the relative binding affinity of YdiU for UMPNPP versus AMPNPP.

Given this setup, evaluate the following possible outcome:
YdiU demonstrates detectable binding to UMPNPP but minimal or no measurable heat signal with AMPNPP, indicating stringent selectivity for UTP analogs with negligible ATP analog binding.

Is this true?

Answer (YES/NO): YES